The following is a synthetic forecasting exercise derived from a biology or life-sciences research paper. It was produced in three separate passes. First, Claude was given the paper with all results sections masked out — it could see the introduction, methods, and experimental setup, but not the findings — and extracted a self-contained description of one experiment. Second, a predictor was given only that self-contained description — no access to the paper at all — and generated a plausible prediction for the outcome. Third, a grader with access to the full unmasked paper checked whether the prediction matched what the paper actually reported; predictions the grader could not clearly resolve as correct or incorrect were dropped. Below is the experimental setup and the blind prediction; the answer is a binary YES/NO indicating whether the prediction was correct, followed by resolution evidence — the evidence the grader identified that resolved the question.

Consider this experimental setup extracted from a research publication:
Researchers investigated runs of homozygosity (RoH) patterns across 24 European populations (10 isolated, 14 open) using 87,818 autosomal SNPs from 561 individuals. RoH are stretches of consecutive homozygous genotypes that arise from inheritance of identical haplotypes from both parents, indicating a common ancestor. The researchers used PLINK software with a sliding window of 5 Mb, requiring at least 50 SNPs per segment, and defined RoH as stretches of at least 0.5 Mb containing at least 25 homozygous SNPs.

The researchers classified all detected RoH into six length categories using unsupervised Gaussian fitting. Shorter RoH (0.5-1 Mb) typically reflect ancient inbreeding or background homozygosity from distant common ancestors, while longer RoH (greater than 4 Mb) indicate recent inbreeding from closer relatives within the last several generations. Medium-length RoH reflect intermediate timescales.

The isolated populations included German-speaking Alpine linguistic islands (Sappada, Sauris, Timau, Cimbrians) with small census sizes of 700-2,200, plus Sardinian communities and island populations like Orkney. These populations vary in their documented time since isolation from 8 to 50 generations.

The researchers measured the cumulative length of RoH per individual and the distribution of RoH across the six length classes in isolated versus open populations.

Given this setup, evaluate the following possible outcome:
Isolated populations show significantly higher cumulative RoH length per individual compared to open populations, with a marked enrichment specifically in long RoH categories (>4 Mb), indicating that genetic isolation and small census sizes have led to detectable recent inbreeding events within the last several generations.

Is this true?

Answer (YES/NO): NO